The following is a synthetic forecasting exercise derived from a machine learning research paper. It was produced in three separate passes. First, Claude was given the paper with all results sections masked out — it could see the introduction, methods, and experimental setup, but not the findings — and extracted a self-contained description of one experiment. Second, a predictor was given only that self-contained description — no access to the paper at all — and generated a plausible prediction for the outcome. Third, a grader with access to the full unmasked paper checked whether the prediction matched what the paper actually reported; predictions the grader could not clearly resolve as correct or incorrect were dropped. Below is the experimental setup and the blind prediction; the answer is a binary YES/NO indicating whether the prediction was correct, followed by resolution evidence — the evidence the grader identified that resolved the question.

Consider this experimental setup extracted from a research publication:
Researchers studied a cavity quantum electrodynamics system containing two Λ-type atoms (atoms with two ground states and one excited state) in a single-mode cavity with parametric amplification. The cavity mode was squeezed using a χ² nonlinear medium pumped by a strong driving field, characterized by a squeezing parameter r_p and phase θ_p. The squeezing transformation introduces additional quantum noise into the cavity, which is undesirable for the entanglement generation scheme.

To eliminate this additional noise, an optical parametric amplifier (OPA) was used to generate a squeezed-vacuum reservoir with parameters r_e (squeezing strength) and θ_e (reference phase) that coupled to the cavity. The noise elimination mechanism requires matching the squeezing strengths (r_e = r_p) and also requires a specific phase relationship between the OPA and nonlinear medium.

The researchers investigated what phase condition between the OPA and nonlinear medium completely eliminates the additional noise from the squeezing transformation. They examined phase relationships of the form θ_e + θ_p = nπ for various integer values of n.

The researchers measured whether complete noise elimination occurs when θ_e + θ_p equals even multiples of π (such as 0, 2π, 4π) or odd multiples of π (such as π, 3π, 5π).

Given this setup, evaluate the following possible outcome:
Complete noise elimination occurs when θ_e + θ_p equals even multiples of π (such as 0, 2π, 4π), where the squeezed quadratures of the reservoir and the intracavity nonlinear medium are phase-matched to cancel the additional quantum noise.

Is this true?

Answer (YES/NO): NO